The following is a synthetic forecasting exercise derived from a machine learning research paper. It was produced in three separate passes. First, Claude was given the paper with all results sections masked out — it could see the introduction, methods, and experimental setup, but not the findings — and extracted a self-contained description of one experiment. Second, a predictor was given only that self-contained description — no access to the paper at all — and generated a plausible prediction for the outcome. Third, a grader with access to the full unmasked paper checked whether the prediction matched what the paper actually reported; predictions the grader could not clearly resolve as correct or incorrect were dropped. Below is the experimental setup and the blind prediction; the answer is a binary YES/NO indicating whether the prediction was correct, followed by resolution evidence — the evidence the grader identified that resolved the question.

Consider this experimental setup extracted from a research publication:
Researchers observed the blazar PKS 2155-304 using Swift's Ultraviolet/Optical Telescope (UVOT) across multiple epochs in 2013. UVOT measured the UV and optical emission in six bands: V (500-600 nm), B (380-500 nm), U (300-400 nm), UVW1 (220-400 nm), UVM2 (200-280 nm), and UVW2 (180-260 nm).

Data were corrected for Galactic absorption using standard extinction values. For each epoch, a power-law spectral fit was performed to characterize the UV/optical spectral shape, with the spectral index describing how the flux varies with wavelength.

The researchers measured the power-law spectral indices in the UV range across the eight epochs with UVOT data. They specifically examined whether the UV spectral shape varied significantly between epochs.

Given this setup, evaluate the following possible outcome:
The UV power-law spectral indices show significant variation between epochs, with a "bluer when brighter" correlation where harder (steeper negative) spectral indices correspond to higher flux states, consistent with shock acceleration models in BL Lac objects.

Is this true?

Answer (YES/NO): NO